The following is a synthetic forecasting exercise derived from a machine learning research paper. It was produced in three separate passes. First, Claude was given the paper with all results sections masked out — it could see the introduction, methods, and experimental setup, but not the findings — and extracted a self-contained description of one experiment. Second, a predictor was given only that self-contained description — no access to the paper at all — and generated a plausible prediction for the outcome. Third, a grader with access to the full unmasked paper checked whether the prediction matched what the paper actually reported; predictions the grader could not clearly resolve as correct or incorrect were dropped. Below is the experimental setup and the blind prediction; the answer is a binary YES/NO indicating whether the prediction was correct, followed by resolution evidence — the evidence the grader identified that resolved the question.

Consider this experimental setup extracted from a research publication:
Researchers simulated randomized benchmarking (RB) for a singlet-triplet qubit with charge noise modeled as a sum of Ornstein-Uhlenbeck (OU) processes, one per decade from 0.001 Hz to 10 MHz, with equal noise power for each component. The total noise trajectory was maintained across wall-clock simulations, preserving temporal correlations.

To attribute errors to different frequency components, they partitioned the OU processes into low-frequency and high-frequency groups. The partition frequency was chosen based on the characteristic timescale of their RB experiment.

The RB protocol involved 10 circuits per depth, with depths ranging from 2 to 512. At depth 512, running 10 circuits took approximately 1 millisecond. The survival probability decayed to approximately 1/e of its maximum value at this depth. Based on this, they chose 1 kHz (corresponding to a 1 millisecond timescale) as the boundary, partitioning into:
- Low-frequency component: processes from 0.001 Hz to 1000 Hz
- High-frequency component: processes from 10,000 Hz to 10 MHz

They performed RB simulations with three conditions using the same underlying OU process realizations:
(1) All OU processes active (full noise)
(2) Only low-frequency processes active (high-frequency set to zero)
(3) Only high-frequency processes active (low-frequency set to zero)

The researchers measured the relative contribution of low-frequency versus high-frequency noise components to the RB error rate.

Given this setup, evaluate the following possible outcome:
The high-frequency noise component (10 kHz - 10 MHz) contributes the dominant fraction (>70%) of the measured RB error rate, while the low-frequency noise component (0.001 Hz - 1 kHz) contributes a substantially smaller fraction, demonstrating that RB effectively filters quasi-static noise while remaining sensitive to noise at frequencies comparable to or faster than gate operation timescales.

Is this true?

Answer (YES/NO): NO